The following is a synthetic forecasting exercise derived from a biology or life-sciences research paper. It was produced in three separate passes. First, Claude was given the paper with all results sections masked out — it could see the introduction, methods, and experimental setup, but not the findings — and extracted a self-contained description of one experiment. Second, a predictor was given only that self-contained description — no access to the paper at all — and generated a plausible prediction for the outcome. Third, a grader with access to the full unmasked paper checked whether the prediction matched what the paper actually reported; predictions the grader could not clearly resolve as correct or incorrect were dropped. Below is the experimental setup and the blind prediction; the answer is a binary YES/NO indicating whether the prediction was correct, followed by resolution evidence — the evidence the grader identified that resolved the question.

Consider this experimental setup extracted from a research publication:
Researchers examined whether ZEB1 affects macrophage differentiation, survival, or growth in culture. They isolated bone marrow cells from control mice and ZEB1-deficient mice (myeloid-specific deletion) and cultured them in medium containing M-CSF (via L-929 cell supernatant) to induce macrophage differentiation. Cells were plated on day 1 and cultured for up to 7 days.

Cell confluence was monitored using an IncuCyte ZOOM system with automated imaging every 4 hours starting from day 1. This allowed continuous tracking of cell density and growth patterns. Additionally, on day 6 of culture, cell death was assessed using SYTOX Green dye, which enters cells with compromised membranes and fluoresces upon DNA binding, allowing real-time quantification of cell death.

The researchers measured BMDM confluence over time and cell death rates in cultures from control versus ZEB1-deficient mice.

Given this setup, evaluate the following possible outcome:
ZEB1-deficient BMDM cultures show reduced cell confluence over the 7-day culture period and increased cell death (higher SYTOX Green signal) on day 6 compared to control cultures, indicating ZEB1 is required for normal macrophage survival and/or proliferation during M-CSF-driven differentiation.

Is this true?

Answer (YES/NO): NO